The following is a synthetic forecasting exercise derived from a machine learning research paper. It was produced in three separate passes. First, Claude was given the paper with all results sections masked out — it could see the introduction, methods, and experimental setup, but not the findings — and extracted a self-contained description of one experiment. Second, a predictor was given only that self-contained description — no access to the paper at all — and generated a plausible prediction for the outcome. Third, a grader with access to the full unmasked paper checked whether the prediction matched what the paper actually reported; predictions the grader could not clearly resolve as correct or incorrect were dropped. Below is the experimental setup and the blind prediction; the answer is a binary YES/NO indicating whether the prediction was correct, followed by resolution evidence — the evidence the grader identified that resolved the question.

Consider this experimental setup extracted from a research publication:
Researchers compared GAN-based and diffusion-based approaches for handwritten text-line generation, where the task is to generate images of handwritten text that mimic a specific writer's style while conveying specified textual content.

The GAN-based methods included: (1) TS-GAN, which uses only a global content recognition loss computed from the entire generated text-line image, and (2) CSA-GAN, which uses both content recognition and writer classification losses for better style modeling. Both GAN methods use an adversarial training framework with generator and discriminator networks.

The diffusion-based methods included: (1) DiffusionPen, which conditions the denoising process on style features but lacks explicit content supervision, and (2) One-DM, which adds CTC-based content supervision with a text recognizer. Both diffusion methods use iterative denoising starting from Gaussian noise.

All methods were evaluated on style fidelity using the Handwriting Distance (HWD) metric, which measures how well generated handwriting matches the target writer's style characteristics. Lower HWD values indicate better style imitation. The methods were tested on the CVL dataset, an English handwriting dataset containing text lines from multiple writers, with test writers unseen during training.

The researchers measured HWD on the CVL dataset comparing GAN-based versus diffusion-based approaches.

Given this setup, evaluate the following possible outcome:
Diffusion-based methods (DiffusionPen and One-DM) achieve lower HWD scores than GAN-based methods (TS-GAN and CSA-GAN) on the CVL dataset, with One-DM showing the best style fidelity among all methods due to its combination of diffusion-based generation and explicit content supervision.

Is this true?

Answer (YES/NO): NO